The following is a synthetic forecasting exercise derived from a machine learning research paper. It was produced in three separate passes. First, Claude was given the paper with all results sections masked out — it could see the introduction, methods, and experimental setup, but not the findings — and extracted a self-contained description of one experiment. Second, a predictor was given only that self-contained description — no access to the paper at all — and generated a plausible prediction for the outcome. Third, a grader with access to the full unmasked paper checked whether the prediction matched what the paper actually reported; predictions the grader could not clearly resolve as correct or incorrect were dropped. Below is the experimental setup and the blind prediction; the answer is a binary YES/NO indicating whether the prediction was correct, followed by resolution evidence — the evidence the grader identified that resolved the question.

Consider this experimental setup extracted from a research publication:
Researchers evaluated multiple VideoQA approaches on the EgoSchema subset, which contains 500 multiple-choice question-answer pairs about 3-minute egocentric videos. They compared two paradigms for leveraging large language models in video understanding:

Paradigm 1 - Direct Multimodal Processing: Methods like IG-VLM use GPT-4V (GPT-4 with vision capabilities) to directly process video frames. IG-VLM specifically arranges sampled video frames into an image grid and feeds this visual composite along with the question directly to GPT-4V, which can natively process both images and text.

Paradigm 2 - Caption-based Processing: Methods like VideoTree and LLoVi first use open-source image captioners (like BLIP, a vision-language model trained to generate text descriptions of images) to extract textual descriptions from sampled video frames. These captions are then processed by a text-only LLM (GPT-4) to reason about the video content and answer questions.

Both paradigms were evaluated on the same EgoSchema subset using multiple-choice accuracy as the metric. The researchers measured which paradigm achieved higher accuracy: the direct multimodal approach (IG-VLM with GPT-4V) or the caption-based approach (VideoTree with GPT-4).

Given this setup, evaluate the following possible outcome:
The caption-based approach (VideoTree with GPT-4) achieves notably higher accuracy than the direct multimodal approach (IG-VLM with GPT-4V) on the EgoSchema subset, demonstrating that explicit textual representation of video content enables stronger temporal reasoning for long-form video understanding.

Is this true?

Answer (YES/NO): YES